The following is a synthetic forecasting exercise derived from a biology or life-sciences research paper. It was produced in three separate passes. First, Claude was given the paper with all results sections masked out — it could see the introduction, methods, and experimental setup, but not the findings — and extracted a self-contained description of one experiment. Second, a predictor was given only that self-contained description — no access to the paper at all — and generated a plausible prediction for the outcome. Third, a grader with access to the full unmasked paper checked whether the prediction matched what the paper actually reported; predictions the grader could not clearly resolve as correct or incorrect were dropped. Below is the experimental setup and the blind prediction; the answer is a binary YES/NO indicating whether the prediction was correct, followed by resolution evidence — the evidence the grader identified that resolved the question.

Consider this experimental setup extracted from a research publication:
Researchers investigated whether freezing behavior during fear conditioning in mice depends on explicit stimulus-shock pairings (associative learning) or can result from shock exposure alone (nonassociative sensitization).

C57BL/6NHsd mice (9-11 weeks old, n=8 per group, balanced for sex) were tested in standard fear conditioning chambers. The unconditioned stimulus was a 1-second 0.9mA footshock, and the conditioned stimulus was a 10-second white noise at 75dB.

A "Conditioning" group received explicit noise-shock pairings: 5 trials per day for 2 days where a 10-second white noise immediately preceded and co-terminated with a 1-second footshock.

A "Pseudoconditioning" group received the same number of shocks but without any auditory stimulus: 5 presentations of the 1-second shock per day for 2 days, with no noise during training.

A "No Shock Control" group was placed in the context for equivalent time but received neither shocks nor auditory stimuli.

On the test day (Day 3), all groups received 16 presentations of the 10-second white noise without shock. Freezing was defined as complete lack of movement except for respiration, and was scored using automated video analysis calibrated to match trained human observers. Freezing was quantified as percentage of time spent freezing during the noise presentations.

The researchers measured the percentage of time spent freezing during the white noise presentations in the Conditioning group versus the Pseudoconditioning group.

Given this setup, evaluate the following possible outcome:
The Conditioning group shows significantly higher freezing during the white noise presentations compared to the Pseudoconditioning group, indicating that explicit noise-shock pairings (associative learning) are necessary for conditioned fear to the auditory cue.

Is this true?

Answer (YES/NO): YES